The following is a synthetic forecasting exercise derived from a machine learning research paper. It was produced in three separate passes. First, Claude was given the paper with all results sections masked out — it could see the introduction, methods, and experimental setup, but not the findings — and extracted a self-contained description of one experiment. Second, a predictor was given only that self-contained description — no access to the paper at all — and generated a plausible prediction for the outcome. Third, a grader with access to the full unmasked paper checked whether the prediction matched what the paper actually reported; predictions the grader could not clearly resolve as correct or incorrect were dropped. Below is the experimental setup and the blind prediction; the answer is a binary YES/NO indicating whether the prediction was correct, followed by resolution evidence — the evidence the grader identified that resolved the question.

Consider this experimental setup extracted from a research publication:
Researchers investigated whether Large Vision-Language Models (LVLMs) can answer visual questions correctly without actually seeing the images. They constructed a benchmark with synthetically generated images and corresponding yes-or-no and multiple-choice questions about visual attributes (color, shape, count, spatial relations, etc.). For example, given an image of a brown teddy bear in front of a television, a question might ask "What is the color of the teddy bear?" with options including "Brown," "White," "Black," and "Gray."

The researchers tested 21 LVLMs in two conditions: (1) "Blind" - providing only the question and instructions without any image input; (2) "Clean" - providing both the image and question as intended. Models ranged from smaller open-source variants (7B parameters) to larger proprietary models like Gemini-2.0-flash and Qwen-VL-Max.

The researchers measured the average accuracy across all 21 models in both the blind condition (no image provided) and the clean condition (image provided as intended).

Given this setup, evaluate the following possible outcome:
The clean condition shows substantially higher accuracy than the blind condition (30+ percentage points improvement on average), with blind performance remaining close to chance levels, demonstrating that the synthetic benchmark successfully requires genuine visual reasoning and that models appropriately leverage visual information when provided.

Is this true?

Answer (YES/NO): YES